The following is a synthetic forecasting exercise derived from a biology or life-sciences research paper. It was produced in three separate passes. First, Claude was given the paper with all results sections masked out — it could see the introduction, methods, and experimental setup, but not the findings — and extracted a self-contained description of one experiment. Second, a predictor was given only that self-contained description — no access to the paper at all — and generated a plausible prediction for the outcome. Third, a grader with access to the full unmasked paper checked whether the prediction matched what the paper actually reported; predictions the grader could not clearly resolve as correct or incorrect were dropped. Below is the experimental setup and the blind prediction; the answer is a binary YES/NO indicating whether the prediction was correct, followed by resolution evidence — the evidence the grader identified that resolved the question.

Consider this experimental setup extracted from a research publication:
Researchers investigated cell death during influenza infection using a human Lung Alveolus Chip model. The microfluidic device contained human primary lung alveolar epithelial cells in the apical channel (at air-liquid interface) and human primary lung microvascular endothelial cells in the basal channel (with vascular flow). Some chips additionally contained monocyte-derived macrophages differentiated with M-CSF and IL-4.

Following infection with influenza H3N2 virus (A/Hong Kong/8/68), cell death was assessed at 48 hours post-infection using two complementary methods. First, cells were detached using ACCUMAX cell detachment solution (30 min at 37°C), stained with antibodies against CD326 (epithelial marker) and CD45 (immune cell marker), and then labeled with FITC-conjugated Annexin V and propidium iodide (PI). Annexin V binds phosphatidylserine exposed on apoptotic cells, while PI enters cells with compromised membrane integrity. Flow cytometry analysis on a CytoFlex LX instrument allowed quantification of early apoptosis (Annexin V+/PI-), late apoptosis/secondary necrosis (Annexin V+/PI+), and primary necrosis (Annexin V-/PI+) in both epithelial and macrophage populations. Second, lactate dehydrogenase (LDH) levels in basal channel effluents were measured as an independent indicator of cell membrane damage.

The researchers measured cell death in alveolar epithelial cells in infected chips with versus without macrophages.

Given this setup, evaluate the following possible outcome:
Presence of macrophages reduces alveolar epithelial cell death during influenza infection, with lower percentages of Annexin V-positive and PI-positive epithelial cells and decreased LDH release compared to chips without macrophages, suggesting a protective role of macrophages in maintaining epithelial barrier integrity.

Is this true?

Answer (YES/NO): NO